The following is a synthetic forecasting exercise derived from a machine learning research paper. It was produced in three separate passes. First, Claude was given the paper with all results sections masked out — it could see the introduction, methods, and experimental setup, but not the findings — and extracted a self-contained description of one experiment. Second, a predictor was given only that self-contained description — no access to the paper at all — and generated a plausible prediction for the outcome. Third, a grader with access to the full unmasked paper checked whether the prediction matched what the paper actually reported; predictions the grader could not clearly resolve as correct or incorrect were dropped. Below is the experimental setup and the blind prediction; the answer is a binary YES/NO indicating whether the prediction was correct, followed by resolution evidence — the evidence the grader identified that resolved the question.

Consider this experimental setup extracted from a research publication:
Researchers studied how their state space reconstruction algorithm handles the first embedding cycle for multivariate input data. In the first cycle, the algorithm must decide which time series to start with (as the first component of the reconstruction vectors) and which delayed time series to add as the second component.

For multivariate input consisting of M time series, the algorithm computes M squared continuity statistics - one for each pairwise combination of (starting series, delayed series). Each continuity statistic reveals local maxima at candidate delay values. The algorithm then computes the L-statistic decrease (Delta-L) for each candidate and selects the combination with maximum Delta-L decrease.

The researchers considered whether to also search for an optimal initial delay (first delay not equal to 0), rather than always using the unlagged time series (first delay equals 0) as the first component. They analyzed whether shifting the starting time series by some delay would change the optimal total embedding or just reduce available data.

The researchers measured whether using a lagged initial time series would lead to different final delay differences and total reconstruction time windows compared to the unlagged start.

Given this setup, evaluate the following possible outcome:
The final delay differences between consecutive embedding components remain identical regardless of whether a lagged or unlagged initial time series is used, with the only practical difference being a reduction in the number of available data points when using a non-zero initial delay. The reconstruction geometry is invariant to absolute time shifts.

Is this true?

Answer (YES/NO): YES